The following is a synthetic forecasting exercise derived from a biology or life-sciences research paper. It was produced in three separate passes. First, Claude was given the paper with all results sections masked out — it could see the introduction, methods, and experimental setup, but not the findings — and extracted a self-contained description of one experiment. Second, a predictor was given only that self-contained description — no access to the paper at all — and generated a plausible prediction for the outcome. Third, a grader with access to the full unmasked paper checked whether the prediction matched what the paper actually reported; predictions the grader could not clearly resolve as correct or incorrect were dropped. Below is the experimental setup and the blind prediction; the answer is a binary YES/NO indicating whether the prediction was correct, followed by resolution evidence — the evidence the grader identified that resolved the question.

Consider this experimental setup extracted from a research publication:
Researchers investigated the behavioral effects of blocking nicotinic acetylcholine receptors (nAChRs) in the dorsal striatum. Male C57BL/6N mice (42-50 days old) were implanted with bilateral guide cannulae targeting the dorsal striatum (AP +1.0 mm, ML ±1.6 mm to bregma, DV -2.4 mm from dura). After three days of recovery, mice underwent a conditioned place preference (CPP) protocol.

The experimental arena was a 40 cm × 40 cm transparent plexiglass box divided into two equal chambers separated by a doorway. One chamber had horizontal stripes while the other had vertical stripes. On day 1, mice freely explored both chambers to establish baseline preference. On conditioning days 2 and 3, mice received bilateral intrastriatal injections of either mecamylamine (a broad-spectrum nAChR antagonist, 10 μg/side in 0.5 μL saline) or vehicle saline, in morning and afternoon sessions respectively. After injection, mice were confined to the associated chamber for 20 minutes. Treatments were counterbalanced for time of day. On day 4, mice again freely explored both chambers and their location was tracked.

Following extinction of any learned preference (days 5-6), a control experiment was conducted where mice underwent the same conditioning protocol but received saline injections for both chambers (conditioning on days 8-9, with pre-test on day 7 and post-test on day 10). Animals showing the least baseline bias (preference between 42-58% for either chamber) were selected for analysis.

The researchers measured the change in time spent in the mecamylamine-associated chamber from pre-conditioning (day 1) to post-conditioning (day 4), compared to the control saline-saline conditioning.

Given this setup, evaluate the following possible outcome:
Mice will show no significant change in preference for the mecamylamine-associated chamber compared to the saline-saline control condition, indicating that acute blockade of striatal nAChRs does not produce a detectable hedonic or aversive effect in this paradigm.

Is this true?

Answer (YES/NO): NO